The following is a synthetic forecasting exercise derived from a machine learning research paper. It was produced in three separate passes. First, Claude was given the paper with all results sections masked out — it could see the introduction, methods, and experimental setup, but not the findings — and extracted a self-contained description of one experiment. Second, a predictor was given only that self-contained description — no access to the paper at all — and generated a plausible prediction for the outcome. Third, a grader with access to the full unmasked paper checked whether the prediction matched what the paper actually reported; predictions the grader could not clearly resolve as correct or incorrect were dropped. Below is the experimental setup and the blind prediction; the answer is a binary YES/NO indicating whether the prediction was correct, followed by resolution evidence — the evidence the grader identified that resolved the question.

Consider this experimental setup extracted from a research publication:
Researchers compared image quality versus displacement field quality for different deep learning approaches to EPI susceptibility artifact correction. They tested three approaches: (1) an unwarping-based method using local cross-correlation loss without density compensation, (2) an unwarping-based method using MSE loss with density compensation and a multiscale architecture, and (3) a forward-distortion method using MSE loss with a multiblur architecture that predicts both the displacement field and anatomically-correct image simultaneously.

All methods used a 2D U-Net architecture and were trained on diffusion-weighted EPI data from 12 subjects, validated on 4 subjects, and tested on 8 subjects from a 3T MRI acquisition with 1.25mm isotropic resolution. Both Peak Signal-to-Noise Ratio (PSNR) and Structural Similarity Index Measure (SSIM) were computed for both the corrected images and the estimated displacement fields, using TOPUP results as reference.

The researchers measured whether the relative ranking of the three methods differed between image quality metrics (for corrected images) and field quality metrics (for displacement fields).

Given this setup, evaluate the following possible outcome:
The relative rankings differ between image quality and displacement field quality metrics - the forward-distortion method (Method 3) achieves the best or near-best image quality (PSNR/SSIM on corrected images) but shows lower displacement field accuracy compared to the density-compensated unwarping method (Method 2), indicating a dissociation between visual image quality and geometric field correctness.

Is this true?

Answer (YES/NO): NO